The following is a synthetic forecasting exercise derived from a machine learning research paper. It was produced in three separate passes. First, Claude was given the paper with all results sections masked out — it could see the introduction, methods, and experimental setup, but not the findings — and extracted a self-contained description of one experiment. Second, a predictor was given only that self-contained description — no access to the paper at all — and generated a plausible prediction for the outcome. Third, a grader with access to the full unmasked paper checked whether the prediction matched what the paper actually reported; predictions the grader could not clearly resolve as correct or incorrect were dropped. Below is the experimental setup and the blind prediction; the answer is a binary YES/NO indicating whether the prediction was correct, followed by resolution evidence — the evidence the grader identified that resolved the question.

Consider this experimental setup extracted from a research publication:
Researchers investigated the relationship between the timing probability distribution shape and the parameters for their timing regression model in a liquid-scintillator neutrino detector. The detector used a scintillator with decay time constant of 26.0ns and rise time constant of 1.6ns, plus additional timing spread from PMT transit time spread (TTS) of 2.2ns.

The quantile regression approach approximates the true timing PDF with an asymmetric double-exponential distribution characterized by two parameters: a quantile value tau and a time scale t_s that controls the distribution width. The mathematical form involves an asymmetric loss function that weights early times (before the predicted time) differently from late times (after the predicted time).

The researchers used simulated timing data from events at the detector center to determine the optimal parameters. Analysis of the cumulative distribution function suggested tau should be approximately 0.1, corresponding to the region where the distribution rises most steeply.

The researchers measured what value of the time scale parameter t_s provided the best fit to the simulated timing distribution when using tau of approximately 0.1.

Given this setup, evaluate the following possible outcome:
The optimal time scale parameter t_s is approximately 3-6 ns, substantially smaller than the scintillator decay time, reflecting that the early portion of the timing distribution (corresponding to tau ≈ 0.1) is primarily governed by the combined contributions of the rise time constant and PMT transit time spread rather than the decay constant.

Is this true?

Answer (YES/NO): YES